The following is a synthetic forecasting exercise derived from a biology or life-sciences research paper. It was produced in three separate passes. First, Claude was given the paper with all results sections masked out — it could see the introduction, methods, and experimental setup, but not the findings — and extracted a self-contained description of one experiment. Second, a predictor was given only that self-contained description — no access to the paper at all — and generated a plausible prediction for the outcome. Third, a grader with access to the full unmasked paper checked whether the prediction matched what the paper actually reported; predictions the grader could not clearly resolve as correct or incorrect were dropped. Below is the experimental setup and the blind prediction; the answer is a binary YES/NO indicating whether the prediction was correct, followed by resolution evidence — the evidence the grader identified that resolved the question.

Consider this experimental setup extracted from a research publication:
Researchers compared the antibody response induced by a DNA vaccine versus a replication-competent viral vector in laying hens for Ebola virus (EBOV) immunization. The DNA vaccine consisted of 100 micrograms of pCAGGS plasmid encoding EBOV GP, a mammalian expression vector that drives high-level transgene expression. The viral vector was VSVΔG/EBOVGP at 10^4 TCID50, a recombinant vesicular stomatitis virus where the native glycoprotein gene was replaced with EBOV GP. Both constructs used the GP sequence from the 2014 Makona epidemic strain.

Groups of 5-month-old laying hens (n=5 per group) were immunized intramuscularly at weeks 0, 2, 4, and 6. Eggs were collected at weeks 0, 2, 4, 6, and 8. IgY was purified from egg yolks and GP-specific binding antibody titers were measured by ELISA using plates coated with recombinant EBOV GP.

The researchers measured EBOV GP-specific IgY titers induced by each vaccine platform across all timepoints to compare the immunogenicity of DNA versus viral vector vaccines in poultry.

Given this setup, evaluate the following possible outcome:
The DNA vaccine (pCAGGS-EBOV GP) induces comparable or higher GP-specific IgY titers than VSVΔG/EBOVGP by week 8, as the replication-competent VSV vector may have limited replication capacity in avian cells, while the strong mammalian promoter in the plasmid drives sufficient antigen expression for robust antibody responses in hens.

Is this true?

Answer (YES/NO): NO